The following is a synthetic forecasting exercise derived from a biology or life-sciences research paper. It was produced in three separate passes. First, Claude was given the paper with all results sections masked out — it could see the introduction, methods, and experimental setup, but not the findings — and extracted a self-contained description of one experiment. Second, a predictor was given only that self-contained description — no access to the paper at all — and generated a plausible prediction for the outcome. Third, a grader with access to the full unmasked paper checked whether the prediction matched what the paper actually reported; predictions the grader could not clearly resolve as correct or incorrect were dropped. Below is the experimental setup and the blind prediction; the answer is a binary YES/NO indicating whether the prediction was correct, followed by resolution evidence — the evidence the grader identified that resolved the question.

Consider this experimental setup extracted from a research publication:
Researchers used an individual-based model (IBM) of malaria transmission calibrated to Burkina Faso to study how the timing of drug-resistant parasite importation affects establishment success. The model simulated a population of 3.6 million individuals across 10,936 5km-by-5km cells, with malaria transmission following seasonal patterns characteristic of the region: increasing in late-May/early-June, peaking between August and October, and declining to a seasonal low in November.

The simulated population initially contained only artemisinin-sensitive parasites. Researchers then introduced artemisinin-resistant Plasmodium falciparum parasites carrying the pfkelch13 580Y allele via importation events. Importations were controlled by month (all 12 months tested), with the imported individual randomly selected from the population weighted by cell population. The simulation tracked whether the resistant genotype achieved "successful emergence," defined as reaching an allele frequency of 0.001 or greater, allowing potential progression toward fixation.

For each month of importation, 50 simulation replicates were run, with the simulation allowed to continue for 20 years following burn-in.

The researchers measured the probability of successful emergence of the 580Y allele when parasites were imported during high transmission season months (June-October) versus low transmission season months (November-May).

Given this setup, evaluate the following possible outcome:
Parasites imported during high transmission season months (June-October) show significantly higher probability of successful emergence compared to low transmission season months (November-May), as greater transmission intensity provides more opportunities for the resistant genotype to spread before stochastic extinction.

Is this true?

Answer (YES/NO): NO